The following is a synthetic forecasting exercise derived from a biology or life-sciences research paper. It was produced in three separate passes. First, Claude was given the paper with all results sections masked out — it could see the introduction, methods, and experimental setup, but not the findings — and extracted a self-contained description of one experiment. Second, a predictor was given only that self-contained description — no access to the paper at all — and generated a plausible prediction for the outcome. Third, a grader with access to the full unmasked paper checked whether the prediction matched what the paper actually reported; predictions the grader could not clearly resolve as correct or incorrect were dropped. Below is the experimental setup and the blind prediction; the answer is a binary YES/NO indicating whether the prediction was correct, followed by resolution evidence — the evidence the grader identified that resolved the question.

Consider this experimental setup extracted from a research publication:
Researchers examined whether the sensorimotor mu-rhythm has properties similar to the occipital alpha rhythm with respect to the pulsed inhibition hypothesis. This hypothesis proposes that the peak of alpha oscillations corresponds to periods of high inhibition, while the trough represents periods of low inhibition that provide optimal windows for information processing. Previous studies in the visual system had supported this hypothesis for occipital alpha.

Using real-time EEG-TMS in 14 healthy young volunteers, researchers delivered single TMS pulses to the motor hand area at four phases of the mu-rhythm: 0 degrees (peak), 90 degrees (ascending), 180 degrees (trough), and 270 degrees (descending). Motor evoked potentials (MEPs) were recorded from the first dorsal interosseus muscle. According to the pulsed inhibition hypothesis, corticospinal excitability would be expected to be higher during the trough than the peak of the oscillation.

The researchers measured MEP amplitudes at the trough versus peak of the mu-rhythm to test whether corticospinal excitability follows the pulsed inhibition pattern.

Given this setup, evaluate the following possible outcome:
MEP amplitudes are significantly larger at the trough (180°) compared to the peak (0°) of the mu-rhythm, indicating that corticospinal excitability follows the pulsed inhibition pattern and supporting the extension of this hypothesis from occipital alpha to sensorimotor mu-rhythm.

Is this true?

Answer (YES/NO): NO